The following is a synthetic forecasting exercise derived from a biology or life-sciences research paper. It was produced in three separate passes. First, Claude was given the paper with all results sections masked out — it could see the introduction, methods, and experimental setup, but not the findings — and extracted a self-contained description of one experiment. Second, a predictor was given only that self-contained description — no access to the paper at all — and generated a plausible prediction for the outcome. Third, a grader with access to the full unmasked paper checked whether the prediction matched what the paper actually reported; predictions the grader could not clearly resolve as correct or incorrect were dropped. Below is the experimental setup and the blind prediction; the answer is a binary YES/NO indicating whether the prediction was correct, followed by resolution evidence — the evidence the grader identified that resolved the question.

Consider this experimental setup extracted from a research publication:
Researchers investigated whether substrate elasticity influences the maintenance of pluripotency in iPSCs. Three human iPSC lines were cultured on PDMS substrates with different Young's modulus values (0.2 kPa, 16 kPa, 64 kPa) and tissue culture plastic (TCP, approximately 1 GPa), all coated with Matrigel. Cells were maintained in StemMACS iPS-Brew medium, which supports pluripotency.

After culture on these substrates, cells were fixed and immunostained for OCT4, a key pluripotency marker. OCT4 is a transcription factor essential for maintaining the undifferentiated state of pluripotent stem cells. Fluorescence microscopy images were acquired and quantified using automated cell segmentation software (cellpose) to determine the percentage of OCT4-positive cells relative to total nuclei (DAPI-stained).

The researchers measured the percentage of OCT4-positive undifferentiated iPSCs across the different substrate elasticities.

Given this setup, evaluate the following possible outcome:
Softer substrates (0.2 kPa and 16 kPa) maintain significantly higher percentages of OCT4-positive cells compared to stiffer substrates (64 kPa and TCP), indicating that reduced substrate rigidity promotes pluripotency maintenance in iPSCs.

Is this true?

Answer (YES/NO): NO